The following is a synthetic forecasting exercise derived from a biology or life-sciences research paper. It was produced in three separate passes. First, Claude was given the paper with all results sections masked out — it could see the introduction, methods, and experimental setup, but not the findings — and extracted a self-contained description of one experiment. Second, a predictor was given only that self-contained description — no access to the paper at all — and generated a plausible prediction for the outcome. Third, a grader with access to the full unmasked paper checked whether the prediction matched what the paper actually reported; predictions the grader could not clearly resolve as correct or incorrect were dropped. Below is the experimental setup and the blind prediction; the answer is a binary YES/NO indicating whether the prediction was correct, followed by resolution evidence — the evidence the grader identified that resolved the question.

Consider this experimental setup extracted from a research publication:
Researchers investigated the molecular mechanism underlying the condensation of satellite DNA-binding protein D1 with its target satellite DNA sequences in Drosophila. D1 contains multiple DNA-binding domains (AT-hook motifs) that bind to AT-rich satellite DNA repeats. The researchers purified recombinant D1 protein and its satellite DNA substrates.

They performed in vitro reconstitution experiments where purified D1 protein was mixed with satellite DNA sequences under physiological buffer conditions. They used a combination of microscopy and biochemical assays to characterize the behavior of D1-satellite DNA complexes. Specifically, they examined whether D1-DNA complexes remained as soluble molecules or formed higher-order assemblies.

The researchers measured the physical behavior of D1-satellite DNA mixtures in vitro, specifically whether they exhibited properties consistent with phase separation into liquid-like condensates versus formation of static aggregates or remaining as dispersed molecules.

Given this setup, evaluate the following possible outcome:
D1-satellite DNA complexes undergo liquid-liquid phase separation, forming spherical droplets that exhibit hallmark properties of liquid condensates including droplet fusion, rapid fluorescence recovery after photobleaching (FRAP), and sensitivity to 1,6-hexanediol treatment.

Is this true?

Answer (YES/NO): NO